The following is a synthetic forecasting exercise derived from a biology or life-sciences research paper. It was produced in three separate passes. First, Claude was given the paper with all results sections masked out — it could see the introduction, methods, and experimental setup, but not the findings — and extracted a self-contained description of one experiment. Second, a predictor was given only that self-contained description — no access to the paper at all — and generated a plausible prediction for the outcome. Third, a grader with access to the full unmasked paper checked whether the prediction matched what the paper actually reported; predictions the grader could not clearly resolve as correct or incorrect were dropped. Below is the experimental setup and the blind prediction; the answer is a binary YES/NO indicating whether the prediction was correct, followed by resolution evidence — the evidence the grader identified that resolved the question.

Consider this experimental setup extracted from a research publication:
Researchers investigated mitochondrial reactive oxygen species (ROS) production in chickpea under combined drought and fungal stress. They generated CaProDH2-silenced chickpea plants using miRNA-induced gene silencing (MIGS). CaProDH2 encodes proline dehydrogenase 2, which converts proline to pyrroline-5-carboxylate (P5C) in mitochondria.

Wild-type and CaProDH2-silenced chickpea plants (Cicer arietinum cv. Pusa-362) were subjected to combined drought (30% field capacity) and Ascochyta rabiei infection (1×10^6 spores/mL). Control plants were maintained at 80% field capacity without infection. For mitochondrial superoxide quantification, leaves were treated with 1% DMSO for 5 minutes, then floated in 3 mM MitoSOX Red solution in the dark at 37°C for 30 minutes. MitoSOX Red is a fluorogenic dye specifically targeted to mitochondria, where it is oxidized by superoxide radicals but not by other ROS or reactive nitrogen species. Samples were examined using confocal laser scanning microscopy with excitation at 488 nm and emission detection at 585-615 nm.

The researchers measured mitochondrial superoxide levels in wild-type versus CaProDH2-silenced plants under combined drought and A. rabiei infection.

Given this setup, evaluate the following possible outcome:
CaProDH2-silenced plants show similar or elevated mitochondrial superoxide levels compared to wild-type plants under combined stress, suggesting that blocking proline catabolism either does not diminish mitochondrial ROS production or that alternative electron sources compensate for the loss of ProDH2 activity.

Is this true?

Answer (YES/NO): NO